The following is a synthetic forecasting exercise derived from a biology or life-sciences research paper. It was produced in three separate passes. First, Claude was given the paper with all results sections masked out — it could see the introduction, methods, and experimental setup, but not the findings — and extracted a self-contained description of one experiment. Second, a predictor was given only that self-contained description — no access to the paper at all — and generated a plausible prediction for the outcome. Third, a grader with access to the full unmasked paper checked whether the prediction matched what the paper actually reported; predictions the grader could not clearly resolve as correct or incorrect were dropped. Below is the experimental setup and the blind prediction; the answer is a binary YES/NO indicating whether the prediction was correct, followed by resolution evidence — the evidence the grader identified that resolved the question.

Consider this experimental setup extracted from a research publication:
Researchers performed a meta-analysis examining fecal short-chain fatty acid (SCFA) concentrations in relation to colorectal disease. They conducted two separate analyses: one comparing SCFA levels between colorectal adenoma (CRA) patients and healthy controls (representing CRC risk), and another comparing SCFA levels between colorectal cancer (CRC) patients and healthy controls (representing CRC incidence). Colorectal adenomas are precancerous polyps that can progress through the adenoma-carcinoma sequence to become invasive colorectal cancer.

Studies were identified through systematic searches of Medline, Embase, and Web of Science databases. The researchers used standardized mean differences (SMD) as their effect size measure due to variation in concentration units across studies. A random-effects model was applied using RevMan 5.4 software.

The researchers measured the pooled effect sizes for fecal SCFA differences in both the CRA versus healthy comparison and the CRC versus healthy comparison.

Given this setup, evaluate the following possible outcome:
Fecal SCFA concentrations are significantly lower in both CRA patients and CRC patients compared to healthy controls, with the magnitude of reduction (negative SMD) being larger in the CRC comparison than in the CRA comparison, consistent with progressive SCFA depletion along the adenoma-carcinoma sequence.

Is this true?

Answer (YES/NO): NO